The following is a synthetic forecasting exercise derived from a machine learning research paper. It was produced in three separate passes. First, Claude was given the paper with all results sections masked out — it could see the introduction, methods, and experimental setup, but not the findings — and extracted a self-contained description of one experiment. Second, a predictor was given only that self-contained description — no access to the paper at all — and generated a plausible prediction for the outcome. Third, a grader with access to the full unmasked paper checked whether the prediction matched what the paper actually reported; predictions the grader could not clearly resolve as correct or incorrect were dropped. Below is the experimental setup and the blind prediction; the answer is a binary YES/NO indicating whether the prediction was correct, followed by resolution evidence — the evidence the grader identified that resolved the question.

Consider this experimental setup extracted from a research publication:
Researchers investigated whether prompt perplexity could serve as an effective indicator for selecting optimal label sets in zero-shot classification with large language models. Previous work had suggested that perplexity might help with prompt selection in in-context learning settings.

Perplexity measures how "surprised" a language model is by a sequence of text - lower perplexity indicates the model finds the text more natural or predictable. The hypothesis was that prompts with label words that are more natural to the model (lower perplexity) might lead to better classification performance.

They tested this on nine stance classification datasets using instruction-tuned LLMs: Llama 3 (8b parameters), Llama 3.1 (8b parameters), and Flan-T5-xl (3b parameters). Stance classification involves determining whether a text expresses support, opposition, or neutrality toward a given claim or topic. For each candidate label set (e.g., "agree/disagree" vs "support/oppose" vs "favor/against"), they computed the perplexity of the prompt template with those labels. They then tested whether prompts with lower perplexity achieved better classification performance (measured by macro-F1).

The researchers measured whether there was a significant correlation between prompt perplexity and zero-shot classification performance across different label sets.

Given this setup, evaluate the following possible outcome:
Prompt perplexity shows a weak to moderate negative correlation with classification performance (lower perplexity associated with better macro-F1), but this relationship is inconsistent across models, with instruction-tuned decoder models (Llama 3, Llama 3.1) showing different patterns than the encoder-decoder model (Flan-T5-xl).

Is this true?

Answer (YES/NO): NO